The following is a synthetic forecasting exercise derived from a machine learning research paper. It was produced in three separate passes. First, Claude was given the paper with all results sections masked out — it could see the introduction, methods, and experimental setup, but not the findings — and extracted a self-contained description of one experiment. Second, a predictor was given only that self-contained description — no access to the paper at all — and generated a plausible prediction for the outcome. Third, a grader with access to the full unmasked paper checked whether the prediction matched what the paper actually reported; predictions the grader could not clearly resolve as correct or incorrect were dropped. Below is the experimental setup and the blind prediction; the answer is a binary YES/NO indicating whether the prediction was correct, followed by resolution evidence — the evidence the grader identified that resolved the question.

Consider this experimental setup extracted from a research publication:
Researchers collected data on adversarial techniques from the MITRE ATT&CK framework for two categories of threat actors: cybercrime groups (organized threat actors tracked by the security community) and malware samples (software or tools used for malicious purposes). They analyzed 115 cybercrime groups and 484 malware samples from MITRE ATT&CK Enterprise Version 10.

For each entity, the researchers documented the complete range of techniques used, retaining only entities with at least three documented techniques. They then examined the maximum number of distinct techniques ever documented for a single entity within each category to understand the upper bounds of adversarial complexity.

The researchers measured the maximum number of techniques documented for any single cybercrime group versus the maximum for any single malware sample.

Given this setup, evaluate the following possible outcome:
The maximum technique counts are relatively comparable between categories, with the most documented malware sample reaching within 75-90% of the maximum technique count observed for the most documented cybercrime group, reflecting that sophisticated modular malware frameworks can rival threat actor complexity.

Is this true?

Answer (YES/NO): YES